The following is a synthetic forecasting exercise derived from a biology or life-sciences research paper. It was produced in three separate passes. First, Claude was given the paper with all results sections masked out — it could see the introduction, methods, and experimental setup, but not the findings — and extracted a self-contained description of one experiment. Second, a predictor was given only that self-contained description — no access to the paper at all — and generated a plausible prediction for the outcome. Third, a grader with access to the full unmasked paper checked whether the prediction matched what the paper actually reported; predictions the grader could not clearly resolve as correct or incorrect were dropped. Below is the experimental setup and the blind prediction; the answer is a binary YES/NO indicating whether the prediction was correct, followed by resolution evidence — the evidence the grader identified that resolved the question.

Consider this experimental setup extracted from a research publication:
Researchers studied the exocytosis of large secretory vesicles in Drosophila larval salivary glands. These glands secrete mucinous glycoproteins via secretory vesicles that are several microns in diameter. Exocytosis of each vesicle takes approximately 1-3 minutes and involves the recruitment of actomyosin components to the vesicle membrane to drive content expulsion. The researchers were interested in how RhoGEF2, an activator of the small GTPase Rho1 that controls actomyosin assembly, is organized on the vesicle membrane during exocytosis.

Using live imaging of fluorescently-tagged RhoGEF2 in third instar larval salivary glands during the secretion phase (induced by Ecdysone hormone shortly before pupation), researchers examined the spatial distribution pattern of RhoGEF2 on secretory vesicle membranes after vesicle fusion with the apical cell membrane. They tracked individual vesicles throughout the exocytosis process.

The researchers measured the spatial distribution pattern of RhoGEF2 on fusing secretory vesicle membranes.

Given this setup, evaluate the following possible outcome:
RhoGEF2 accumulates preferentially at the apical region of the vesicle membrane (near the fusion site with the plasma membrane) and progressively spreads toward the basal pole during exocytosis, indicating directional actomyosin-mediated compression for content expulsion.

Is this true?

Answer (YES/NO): NO